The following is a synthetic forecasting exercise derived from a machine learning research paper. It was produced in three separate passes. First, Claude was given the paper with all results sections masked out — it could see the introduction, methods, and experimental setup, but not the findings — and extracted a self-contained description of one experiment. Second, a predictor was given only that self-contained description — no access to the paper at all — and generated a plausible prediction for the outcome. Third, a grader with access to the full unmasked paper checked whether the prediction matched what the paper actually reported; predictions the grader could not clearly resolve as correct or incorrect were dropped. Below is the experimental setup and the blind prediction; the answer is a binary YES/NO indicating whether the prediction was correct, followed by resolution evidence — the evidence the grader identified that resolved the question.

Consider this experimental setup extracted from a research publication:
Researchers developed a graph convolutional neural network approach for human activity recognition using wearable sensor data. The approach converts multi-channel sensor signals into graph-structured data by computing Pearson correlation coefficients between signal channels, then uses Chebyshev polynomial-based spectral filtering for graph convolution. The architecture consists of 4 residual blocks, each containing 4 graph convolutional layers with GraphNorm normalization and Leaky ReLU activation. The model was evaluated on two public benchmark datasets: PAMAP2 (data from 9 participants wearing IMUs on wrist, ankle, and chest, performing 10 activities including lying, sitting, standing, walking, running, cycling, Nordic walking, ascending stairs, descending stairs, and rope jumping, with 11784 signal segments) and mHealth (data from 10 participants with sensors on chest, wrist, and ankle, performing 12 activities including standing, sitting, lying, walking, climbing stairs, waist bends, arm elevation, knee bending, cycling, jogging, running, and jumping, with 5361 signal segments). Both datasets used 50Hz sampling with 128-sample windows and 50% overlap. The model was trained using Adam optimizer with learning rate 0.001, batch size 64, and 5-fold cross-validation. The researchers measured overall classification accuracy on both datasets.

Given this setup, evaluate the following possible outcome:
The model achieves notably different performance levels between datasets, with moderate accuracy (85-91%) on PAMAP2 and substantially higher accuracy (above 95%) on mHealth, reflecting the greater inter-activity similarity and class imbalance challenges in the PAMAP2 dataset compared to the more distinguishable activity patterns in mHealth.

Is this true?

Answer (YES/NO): NO